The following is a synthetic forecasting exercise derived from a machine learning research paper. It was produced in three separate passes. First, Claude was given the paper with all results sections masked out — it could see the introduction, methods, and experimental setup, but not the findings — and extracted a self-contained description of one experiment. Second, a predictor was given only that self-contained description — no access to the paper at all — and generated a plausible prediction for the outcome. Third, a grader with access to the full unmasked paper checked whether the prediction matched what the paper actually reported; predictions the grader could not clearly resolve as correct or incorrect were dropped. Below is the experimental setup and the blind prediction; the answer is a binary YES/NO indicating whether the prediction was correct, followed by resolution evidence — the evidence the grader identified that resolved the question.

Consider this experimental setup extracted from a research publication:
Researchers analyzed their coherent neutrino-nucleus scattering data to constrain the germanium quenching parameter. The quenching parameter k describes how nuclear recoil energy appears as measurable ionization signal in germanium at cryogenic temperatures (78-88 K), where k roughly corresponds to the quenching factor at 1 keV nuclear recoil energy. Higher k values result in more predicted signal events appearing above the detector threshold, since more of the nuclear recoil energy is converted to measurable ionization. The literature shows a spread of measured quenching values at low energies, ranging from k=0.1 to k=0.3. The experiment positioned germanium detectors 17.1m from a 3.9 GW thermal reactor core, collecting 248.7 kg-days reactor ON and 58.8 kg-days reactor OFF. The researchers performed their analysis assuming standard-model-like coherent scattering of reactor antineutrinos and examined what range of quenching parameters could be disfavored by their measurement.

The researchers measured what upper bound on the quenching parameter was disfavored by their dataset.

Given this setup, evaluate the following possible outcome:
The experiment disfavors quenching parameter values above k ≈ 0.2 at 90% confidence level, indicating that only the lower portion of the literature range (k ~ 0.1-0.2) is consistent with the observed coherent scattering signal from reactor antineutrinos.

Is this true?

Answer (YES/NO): NO